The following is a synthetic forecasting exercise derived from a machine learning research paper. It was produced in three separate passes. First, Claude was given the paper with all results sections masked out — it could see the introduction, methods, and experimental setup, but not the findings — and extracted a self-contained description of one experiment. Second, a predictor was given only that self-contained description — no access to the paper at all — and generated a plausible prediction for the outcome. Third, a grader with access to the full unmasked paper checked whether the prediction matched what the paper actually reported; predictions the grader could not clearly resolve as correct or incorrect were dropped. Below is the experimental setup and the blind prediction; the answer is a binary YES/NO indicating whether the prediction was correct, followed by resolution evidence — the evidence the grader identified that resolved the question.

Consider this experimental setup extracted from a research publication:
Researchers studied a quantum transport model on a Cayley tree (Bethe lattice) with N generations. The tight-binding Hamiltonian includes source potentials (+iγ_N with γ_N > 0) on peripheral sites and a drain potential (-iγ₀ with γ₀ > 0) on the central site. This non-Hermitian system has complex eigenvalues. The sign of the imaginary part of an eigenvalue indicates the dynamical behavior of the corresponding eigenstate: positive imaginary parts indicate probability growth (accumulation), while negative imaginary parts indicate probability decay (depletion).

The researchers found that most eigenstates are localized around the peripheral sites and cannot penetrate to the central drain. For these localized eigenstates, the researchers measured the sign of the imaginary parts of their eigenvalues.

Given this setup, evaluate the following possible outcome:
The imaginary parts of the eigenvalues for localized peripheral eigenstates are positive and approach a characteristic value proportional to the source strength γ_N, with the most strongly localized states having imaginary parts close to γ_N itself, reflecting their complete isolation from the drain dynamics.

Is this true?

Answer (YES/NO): YES